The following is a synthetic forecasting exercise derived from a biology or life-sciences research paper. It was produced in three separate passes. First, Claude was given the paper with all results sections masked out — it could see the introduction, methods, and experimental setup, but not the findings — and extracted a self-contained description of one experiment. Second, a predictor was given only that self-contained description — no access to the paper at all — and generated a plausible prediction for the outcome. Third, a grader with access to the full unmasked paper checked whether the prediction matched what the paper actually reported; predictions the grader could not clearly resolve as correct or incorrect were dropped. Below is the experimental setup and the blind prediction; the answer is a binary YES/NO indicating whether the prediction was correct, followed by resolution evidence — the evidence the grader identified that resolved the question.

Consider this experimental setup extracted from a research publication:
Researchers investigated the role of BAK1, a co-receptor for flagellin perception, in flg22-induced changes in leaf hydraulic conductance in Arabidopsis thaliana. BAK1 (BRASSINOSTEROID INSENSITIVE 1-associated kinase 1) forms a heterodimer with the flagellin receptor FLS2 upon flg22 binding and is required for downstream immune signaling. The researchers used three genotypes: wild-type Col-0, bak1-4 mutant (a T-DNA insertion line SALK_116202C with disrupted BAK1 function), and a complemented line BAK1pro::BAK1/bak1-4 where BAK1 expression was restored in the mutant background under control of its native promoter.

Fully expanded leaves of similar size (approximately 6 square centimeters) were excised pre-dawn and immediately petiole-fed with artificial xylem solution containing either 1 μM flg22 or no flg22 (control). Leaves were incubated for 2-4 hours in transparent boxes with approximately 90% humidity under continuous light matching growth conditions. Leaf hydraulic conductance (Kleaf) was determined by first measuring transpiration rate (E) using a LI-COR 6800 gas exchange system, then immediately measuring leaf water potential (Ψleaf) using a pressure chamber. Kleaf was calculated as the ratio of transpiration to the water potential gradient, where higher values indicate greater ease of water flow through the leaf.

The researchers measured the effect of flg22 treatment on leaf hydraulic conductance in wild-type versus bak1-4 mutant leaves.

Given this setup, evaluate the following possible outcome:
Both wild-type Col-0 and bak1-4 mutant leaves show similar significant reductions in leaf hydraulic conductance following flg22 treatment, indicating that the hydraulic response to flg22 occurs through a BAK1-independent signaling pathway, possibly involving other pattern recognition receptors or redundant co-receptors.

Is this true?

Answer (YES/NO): NO